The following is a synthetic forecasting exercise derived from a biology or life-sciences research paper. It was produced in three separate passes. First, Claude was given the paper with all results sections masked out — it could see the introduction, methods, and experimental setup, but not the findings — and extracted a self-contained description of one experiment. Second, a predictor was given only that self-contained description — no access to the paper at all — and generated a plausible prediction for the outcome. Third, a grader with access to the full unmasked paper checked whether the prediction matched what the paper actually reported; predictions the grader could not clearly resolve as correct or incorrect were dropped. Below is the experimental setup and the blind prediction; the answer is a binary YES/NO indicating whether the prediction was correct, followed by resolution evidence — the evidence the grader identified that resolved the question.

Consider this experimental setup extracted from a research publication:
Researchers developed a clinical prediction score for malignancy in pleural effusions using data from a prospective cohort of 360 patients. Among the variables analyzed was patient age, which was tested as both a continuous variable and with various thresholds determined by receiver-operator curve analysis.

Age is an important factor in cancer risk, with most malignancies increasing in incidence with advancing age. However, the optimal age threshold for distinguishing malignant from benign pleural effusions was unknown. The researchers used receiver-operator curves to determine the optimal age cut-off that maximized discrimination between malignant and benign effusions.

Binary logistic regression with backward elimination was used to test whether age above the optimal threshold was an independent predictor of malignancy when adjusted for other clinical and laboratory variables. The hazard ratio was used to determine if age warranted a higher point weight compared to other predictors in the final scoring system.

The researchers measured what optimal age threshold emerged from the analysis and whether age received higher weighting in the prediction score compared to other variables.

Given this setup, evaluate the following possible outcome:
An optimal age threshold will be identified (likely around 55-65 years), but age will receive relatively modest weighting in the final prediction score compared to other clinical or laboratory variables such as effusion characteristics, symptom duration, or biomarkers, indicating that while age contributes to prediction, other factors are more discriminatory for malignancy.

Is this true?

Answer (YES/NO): NO